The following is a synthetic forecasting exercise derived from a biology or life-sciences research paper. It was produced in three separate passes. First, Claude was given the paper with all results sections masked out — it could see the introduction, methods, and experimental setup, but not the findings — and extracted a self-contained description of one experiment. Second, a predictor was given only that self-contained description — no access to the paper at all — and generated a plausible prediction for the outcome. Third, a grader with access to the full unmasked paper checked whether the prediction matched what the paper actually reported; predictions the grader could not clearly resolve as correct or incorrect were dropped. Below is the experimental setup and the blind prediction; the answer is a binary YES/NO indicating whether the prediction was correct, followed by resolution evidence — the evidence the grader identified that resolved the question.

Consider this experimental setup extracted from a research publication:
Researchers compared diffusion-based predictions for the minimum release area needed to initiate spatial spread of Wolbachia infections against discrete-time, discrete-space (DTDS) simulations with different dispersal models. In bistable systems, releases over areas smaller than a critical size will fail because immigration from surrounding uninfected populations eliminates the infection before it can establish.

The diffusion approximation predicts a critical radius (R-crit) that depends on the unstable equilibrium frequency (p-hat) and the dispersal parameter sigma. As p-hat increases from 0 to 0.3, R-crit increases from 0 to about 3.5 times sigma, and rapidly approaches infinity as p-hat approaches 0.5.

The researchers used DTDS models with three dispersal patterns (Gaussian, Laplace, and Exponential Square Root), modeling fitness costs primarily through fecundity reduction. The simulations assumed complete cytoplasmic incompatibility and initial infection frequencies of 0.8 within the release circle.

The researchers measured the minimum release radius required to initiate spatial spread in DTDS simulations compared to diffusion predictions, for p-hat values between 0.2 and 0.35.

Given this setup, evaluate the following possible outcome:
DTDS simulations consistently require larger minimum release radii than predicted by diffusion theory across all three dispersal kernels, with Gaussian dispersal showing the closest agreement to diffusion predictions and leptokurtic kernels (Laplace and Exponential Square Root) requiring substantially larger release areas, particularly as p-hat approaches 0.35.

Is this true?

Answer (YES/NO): NO